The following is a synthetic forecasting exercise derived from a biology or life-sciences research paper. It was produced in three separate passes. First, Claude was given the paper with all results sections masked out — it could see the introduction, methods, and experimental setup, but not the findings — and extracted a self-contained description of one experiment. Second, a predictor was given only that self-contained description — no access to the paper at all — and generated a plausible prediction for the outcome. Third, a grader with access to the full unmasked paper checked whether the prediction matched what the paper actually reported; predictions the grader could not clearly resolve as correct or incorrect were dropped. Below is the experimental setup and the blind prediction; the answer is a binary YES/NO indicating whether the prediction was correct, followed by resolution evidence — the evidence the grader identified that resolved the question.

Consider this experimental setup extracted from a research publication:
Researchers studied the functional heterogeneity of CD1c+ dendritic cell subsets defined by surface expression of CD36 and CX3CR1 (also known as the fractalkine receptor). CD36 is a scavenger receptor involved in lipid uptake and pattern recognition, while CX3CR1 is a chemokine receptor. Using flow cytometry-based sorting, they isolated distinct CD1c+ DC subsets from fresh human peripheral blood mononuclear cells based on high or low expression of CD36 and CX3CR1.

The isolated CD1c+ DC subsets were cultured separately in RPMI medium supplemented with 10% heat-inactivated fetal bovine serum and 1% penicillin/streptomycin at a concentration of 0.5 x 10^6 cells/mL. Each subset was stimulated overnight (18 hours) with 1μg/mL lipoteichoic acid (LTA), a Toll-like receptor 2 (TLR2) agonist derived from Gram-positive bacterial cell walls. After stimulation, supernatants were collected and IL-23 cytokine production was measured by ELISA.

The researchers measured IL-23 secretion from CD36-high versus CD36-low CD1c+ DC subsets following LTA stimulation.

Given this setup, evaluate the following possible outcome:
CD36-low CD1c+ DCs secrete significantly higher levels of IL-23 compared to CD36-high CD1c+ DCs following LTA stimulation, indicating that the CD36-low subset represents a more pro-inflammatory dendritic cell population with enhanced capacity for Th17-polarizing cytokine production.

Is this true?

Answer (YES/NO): NO